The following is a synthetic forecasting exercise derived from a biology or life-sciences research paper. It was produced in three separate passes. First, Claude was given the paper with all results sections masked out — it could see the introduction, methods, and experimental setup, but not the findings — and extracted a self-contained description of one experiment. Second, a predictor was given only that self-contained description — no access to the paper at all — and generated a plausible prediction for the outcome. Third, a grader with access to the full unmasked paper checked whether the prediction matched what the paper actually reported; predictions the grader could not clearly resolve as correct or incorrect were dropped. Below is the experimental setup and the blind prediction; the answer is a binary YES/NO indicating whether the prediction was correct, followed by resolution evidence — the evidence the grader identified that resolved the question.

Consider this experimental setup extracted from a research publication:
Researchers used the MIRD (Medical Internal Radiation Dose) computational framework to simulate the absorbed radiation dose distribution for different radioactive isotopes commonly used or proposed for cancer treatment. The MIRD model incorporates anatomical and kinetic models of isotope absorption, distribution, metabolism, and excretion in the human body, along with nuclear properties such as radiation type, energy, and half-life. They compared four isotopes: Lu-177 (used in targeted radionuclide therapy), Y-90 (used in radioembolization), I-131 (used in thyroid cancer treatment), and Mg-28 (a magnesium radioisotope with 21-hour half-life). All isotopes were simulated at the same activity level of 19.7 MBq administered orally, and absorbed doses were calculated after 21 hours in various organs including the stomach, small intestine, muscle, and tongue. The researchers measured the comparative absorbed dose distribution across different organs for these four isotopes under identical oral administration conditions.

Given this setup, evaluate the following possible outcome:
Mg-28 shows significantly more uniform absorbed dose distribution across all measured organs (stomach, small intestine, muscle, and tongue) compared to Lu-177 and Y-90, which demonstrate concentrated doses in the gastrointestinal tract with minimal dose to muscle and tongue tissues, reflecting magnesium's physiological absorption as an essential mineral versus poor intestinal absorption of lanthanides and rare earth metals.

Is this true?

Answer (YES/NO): NO